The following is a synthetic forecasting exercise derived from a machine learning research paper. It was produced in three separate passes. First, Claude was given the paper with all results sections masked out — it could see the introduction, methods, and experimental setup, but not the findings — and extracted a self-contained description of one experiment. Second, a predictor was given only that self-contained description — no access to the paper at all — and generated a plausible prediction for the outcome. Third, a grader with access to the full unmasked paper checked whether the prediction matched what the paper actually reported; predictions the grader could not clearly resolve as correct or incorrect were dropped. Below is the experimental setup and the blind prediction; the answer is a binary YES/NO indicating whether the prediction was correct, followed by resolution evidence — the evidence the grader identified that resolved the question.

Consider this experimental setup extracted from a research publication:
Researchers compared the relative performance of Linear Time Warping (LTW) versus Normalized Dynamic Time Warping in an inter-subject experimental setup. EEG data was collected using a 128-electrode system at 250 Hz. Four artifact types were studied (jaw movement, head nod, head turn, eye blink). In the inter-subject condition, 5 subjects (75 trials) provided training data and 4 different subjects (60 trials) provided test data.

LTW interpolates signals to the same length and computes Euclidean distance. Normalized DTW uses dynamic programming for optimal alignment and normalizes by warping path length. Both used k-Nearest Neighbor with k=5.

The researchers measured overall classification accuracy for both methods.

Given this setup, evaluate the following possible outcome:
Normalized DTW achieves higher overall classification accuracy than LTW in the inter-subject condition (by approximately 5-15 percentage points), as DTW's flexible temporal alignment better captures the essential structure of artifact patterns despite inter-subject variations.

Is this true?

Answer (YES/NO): NO